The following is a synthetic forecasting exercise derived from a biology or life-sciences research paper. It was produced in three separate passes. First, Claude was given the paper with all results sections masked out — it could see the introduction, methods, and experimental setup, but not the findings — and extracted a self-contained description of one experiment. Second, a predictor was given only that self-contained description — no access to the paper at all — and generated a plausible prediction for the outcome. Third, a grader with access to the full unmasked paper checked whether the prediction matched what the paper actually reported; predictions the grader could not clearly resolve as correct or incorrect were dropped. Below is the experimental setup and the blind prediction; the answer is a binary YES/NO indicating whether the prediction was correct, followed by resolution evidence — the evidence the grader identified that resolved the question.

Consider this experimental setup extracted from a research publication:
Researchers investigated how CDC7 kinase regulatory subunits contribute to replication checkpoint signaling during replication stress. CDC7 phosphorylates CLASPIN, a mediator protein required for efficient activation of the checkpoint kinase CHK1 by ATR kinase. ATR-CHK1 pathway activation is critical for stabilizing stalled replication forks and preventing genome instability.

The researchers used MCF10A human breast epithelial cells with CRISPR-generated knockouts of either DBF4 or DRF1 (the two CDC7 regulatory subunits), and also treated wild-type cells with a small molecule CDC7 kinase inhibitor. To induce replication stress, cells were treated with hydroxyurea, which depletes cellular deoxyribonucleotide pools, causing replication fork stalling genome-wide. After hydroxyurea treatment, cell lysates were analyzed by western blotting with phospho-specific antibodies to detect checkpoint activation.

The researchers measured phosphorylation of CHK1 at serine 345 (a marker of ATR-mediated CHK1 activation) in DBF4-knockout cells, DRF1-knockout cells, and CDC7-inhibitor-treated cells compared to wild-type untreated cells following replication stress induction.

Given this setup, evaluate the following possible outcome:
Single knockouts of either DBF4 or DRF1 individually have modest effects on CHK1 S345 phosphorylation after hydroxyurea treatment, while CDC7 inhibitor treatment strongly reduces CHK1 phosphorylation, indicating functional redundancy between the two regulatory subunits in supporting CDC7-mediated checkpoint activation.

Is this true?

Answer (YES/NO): NO